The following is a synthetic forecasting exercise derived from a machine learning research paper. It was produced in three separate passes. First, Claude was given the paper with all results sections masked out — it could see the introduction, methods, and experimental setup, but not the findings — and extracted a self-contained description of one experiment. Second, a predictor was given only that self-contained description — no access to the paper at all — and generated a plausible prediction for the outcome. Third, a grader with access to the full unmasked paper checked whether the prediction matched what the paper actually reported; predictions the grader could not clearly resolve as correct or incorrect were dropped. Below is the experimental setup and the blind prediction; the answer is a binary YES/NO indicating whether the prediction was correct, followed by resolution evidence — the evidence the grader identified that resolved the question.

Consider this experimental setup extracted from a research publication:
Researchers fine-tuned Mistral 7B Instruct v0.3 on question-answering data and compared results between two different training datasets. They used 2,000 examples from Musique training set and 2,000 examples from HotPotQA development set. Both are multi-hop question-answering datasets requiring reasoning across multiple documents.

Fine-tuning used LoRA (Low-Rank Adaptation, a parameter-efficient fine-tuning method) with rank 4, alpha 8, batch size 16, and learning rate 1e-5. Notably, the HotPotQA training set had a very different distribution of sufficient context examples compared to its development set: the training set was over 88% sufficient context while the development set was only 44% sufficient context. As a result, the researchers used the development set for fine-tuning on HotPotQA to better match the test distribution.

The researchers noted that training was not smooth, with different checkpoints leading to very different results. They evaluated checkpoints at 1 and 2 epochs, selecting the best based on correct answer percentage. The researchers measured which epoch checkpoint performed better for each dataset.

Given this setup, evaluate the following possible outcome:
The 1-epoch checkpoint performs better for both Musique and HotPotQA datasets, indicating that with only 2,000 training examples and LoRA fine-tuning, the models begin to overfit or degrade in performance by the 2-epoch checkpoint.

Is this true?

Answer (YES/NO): NO